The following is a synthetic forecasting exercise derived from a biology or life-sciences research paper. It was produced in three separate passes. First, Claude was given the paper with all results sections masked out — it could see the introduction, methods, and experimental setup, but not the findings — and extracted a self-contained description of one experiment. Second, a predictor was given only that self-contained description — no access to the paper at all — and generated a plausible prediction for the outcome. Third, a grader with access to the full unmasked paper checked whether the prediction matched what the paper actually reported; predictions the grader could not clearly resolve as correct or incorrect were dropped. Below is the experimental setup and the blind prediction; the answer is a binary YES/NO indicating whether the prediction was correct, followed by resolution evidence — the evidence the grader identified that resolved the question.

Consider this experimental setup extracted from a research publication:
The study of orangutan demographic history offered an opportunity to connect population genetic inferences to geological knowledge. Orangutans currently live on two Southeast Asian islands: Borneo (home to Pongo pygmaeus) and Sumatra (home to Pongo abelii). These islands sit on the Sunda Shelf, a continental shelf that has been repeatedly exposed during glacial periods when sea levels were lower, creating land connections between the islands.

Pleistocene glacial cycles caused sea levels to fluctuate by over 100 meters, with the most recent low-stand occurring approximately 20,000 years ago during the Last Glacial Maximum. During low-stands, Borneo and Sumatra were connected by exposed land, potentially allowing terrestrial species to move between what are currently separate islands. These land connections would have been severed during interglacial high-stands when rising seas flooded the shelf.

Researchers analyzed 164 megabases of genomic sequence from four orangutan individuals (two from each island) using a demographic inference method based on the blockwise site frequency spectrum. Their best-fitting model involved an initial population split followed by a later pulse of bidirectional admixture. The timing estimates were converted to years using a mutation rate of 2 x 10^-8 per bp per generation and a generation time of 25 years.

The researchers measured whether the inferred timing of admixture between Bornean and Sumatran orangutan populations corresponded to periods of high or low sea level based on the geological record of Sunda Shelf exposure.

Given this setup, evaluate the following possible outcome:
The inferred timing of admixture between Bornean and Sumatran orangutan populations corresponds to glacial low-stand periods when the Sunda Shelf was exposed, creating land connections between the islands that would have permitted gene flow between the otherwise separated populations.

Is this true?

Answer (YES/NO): YES